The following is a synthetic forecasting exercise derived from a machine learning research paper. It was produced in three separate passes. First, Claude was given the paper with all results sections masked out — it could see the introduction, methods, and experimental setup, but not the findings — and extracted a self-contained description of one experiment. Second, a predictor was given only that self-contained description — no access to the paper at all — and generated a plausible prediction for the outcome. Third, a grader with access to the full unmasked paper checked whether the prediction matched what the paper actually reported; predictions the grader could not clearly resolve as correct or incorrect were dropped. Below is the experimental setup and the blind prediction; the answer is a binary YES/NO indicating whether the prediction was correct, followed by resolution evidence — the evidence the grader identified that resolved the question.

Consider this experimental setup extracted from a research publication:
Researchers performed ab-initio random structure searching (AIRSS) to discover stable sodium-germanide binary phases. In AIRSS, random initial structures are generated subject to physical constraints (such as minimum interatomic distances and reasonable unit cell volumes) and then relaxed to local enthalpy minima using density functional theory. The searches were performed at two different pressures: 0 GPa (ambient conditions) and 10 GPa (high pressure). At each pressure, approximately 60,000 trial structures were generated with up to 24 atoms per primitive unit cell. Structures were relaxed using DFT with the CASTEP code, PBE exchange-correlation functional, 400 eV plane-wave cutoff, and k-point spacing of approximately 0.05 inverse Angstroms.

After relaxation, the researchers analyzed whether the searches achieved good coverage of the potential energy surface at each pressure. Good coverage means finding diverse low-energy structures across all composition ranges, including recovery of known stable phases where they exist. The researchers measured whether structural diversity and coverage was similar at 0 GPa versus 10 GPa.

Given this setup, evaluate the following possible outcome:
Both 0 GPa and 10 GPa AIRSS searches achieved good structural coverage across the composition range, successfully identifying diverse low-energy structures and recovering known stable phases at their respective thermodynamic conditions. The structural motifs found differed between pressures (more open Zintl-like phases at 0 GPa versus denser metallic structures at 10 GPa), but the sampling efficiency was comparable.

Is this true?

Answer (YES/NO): NO